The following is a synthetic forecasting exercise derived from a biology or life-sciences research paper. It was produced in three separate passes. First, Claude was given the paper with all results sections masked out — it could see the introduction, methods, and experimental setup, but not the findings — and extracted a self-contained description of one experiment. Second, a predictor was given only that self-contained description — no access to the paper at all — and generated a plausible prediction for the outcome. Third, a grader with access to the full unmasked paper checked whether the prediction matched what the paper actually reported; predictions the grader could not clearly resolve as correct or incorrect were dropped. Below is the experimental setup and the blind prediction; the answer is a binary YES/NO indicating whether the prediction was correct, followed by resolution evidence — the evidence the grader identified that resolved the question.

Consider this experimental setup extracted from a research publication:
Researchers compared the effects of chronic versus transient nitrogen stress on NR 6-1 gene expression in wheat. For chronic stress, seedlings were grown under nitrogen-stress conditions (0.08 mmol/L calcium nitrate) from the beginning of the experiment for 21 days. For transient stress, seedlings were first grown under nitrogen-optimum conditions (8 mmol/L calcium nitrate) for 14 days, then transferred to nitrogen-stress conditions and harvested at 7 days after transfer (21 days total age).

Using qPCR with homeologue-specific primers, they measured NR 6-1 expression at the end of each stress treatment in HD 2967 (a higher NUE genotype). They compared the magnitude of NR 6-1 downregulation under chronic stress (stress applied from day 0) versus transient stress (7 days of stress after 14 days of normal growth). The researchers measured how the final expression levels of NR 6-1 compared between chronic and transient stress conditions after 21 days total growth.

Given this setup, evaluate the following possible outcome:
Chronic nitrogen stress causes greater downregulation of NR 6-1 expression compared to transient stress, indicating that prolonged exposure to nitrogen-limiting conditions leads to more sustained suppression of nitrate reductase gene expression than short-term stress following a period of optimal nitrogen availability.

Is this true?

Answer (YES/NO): NO